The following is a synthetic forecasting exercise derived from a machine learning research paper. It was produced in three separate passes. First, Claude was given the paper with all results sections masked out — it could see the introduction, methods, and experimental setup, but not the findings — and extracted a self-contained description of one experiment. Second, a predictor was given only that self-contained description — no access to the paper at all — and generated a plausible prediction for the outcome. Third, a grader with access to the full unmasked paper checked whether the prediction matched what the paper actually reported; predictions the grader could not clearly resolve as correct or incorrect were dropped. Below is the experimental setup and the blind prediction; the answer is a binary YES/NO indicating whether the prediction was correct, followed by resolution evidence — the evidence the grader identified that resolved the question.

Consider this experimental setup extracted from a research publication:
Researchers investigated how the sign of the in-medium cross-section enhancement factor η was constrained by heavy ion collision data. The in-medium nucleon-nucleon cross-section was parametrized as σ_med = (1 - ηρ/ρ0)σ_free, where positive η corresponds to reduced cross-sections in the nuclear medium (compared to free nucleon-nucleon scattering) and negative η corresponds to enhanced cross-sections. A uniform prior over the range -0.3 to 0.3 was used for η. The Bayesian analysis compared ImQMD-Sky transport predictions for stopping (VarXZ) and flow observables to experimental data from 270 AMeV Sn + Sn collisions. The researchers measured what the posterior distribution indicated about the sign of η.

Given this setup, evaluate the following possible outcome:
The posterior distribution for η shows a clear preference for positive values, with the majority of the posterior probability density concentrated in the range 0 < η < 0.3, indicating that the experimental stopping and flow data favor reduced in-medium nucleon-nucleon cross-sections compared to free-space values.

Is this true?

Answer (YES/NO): NO